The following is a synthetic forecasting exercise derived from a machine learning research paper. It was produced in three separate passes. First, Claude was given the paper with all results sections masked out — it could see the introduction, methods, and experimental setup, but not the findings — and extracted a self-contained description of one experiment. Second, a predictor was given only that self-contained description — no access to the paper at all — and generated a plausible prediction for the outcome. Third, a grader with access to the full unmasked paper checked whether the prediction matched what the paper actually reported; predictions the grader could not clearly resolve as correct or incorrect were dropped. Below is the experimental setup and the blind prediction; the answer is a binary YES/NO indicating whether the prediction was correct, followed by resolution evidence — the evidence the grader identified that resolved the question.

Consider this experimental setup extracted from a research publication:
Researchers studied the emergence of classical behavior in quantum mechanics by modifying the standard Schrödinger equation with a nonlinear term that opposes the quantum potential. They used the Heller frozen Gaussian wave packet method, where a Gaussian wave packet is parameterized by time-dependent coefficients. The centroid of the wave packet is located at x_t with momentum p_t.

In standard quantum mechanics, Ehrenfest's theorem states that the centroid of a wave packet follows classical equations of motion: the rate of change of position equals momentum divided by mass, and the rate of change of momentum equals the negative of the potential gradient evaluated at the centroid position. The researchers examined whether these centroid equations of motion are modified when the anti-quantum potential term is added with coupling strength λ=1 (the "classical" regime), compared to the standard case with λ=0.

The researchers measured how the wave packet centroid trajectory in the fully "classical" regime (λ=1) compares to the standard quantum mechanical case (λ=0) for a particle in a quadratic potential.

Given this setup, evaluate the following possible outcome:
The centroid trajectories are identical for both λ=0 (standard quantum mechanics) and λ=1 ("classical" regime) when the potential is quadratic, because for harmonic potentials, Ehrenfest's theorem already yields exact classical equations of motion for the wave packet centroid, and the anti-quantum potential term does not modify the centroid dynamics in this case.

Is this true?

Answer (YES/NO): YES